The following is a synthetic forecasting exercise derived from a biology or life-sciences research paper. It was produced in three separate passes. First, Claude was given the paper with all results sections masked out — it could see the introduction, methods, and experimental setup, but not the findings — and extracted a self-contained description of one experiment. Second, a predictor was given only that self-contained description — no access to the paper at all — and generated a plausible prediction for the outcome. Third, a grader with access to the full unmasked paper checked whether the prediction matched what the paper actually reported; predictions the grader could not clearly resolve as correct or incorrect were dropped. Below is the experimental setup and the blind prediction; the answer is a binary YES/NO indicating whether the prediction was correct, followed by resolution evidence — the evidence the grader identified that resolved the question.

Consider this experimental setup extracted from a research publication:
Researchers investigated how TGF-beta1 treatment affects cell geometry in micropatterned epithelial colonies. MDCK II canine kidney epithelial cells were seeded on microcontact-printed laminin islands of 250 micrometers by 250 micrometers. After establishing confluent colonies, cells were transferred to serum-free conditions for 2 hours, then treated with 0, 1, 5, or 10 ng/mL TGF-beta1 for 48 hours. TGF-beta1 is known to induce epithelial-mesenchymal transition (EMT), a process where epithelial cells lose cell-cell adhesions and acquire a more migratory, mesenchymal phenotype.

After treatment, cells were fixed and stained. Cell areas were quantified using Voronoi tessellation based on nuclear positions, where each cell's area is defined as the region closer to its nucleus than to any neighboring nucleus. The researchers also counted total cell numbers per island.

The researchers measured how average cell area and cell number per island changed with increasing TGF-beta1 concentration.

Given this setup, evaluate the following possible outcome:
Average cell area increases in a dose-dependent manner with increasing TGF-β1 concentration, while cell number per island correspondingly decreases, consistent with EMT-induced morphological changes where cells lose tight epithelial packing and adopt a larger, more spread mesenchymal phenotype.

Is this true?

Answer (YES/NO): YES